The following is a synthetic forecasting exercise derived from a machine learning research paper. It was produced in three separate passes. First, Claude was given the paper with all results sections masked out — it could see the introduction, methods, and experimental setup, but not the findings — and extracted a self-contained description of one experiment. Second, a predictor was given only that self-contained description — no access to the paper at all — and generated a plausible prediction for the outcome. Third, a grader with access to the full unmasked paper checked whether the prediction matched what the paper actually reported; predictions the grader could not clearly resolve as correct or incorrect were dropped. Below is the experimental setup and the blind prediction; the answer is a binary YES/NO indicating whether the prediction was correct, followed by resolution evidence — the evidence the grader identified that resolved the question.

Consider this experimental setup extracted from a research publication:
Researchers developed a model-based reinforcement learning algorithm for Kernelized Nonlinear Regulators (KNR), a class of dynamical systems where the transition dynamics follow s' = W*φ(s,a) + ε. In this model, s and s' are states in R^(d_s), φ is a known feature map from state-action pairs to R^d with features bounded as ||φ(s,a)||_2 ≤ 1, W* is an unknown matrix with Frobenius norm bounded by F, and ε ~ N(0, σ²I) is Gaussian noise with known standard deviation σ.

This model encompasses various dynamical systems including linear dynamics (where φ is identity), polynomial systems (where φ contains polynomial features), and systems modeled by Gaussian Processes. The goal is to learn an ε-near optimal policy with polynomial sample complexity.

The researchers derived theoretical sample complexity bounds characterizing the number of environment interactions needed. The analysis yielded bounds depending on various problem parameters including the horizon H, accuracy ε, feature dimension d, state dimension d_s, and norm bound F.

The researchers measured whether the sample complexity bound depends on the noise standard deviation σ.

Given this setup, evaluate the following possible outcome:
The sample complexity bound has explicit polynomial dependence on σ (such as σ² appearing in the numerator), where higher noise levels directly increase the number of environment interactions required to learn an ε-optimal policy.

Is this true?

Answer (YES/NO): NO